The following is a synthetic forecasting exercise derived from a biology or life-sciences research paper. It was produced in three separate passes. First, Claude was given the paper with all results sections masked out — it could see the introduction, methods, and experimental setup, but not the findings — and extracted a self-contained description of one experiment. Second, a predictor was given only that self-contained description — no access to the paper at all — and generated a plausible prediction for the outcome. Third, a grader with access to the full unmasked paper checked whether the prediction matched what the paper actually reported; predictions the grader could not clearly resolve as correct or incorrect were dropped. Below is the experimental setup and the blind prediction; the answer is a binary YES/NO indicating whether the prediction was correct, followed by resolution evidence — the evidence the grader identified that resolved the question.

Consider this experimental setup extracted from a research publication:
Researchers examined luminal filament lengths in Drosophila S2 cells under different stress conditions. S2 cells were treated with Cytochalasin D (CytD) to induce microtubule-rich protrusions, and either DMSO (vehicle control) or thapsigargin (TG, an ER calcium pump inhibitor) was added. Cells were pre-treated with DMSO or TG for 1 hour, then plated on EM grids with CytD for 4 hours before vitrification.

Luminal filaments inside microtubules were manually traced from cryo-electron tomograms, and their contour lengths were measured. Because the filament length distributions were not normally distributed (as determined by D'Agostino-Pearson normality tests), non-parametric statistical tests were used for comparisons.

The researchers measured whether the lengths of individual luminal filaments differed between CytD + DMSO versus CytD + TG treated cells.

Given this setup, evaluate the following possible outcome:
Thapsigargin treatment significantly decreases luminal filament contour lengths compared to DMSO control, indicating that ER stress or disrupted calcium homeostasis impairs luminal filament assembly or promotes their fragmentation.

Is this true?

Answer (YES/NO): NO